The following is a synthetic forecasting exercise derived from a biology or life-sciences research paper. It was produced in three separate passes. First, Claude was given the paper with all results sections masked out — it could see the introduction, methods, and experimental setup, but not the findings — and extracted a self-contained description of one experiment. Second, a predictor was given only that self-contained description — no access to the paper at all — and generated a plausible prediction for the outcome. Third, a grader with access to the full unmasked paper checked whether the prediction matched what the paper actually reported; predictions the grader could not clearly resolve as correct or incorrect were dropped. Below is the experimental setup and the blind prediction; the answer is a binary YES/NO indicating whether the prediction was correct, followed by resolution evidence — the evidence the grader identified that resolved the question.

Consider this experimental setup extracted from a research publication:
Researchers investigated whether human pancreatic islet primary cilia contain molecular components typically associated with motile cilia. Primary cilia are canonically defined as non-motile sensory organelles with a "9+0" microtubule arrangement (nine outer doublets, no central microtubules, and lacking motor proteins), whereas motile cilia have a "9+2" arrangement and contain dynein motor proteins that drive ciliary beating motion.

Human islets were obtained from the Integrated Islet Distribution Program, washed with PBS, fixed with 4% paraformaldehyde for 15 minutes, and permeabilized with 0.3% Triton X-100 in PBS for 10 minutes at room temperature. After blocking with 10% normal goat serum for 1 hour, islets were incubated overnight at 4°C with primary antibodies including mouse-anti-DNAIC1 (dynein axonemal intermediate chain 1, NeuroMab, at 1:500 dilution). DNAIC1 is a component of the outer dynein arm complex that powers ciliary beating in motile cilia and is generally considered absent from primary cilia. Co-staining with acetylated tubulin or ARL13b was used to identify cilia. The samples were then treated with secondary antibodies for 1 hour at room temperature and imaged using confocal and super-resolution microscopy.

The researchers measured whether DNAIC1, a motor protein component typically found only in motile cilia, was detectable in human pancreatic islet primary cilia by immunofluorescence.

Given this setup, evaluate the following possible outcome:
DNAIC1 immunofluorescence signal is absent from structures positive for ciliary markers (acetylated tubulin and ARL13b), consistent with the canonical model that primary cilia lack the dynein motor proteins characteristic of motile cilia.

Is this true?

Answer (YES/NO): NO